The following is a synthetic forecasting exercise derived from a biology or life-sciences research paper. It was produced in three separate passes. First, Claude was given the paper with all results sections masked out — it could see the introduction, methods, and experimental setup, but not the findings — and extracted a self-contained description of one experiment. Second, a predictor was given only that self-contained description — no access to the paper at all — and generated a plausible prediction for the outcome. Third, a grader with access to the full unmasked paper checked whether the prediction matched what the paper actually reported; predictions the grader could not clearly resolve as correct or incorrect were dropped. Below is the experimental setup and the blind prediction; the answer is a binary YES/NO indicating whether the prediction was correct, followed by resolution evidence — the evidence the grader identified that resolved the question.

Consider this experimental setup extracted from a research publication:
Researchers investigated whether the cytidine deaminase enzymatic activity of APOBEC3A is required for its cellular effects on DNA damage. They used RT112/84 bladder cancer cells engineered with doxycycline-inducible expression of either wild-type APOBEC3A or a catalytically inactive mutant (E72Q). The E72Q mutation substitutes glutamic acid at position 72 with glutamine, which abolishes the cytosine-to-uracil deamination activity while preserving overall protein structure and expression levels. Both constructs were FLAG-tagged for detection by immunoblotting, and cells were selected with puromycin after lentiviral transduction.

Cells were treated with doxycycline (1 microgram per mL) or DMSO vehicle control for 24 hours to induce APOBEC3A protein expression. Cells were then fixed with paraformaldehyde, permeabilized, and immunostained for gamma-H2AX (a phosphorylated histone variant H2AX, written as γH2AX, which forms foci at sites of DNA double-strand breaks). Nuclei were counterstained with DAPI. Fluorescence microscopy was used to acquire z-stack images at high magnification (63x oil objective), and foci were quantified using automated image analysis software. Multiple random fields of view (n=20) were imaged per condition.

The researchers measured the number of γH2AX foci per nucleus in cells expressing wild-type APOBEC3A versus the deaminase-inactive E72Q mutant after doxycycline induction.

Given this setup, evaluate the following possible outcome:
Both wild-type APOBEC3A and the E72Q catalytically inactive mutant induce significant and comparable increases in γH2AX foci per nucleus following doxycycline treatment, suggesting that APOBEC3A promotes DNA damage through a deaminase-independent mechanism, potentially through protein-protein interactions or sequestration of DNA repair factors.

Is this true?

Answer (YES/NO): NO